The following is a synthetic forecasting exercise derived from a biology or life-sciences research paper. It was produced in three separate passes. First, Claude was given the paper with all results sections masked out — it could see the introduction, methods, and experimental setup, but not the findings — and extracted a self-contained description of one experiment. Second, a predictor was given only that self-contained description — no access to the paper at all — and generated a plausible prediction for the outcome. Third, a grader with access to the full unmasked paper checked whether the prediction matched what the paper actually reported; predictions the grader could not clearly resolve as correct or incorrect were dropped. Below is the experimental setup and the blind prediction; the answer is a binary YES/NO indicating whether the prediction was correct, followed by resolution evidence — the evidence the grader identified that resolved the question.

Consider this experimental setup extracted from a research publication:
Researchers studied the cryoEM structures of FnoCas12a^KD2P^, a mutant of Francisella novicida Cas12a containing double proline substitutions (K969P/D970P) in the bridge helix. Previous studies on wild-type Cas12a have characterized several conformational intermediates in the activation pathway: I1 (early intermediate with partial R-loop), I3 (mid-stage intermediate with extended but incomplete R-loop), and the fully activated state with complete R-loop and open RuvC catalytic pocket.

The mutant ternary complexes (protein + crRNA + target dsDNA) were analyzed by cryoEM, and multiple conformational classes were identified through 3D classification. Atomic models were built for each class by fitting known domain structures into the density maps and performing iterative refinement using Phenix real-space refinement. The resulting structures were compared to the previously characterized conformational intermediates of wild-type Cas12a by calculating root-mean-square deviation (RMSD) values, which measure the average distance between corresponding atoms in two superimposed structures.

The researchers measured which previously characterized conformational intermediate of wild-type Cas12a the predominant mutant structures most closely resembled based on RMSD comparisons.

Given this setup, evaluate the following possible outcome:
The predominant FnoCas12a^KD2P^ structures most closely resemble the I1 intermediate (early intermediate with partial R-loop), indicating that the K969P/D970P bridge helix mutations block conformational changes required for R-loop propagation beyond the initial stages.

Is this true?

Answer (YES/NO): NO